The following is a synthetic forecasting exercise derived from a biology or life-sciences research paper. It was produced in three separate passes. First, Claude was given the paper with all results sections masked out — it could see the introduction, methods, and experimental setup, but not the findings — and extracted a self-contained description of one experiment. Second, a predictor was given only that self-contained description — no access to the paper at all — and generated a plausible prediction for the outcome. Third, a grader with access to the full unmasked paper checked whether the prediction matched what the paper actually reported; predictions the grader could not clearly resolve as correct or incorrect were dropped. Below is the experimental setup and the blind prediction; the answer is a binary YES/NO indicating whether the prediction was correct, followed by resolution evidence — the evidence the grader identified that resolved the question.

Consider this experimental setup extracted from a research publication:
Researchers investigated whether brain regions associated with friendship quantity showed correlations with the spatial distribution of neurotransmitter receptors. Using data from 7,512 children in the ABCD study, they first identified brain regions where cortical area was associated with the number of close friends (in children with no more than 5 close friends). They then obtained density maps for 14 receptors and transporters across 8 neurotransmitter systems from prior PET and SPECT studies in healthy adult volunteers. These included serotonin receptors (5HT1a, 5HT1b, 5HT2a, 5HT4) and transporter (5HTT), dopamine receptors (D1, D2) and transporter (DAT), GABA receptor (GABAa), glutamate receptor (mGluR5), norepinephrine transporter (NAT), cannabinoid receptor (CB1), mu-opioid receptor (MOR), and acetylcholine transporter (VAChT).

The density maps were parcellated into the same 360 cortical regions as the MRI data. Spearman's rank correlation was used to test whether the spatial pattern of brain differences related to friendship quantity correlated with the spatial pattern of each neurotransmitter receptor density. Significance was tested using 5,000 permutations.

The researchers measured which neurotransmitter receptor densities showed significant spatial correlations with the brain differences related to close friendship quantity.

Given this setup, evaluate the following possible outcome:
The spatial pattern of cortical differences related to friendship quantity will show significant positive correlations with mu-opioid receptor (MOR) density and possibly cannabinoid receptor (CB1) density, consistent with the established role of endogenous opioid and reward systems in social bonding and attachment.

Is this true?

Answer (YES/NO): YES